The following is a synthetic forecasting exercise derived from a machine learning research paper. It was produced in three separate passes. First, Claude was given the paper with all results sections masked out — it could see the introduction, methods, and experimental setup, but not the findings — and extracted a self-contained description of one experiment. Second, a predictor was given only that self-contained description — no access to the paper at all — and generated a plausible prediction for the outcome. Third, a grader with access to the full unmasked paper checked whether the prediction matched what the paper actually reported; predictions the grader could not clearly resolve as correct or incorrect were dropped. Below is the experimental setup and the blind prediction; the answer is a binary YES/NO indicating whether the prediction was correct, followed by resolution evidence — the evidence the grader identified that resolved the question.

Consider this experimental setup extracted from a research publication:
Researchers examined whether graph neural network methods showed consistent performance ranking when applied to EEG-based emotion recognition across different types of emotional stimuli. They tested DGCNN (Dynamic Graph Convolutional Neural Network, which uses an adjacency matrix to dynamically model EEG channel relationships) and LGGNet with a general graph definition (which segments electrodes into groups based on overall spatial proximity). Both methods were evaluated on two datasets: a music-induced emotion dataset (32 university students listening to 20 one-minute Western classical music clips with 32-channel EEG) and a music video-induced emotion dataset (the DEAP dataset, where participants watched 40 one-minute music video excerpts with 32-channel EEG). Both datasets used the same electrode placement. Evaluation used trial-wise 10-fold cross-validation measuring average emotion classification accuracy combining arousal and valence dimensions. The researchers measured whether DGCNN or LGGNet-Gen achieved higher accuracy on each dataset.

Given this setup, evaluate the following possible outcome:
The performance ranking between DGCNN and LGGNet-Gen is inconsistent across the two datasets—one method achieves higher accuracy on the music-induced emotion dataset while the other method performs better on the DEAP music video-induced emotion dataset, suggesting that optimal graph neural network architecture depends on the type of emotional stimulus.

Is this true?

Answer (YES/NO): NO